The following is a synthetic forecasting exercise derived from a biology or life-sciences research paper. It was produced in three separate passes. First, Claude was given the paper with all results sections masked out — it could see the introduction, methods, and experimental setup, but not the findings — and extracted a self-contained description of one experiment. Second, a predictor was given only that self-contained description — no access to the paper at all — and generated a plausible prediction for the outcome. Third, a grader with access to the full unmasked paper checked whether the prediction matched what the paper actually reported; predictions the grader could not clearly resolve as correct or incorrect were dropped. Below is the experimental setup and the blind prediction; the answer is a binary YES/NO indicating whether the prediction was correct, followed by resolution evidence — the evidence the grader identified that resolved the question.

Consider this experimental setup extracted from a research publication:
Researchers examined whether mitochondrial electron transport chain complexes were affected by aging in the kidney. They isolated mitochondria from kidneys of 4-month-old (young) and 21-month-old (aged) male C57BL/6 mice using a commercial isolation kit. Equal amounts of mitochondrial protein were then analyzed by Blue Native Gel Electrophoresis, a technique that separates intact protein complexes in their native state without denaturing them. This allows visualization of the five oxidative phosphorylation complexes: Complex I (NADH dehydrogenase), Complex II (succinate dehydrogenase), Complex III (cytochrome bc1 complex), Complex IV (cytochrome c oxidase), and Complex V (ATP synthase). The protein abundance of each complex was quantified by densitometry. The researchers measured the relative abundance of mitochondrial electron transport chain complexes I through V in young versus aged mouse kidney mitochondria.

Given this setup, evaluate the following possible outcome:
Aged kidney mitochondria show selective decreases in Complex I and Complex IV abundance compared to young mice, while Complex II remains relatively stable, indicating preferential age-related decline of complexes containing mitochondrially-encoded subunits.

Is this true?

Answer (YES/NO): NO